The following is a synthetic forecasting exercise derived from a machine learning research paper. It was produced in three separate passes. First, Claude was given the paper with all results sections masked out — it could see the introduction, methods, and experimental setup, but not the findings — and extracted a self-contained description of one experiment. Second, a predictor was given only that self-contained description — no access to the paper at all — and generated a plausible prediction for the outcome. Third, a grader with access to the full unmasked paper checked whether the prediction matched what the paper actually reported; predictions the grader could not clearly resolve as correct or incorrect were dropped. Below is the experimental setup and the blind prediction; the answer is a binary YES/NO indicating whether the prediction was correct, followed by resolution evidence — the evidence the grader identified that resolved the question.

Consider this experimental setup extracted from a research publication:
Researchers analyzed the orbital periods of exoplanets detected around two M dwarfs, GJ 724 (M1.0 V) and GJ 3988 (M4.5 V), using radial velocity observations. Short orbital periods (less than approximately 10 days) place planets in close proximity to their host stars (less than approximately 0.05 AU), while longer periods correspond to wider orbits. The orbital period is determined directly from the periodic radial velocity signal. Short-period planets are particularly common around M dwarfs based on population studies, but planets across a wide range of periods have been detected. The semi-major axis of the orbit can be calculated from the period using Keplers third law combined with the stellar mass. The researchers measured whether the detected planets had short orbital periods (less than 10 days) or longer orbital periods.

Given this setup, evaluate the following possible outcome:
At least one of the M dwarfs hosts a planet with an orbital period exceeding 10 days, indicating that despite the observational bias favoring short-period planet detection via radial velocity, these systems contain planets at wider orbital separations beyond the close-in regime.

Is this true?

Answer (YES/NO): NO